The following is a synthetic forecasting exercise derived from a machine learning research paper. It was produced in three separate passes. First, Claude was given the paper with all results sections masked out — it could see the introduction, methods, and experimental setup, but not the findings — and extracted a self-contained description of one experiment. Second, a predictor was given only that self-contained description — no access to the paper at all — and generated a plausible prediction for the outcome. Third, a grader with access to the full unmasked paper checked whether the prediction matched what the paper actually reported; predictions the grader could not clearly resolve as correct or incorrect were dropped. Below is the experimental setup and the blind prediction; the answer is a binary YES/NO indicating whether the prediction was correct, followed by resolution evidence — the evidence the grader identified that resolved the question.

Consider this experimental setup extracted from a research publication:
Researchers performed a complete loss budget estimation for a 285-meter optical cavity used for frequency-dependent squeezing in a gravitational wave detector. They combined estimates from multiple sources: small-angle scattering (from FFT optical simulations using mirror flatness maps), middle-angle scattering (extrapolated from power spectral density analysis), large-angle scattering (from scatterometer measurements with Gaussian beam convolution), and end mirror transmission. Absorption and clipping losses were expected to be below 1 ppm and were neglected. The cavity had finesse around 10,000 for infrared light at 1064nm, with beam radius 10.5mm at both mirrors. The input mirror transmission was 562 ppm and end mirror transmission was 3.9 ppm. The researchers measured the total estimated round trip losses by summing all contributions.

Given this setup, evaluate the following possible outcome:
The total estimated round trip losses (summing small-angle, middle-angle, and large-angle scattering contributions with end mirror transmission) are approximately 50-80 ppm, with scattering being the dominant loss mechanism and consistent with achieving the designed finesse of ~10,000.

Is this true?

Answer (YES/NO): NO